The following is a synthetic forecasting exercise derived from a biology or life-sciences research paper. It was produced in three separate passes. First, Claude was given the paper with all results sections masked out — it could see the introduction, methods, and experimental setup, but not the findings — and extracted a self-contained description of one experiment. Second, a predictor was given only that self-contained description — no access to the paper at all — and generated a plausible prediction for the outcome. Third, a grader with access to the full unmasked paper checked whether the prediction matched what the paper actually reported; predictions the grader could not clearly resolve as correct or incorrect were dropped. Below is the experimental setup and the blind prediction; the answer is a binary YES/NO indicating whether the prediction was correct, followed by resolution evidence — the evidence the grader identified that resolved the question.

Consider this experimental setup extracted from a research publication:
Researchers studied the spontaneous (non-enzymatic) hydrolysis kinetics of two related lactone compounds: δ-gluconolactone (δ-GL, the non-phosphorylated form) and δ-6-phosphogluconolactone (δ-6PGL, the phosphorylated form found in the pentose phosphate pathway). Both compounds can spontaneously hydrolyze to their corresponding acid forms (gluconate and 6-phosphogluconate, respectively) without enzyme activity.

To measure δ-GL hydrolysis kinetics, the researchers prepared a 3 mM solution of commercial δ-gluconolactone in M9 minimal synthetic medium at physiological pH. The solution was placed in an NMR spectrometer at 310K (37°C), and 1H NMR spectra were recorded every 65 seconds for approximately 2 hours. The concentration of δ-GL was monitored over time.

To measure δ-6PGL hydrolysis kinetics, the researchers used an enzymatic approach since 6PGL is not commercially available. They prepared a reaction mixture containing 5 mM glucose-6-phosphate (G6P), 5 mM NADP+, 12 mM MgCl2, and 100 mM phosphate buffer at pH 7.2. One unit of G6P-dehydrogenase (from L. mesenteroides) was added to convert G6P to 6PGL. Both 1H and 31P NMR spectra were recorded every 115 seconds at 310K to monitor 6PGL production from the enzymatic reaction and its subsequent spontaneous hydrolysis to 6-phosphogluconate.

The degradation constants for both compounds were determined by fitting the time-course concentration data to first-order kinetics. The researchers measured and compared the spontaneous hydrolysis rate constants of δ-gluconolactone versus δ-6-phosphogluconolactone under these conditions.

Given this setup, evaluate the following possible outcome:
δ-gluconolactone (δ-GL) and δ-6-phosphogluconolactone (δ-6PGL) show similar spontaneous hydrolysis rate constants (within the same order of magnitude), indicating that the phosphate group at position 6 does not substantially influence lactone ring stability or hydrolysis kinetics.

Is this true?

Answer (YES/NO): YES